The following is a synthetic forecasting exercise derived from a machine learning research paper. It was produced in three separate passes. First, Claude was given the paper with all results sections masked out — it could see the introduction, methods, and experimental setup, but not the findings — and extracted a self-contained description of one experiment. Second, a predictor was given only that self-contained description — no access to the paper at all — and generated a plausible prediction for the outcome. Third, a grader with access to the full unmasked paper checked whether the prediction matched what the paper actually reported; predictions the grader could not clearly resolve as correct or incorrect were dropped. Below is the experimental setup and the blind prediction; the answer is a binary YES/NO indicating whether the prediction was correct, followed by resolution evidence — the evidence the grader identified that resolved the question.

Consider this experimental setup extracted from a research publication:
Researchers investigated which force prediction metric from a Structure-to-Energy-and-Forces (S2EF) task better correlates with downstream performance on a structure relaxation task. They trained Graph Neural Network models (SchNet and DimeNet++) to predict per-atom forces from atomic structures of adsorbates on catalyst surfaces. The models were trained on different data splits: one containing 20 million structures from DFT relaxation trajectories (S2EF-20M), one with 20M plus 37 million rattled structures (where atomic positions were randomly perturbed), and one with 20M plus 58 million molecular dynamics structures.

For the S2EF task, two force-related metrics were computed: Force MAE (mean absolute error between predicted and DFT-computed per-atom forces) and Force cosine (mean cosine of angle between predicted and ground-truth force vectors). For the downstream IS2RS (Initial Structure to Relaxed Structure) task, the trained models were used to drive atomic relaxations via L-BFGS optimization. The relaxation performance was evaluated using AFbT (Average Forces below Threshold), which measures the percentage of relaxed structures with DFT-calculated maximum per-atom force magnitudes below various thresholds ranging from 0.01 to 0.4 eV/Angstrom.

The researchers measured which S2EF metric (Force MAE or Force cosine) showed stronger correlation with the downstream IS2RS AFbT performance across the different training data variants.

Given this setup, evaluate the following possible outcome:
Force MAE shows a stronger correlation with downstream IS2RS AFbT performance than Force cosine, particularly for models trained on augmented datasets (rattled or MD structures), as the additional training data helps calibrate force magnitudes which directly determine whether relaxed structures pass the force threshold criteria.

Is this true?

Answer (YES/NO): NO